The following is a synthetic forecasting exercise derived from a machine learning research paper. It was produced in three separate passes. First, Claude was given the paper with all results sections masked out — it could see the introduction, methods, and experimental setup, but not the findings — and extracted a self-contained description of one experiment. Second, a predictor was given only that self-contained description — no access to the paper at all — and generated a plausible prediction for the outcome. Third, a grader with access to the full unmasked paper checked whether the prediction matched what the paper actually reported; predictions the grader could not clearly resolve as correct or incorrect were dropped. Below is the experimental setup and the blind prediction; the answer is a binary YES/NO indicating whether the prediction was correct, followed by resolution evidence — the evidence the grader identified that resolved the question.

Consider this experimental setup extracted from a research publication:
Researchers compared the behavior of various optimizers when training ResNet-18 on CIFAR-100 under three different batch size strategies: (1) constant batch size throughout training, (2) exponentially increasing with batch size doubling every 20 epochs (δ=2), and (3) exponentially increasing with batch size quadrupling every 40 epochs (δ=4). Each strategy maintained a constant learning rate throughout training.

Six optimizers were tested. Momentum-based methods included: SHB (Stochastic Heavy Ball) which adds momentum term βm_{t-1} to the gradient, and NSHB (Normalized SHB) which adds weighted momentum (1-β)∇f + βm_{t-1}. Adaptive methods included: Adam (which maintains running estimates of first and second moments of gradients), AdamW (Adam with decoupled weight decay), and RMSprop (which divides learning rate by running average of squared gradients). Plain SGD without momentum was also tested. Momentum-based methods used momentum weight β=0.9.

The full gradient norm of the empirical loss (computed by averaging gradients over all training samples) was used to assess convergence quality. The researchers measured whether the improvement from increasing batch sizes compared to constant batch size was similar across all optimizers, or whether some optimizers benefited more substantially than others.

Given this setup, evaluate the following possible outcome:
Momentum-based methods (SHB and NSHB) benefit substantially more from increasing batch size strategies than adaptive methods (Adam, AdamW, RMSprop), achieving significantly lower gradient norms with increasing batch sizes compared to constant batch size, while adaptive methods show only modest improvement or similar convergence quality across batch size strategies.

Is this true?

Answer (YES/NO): NO